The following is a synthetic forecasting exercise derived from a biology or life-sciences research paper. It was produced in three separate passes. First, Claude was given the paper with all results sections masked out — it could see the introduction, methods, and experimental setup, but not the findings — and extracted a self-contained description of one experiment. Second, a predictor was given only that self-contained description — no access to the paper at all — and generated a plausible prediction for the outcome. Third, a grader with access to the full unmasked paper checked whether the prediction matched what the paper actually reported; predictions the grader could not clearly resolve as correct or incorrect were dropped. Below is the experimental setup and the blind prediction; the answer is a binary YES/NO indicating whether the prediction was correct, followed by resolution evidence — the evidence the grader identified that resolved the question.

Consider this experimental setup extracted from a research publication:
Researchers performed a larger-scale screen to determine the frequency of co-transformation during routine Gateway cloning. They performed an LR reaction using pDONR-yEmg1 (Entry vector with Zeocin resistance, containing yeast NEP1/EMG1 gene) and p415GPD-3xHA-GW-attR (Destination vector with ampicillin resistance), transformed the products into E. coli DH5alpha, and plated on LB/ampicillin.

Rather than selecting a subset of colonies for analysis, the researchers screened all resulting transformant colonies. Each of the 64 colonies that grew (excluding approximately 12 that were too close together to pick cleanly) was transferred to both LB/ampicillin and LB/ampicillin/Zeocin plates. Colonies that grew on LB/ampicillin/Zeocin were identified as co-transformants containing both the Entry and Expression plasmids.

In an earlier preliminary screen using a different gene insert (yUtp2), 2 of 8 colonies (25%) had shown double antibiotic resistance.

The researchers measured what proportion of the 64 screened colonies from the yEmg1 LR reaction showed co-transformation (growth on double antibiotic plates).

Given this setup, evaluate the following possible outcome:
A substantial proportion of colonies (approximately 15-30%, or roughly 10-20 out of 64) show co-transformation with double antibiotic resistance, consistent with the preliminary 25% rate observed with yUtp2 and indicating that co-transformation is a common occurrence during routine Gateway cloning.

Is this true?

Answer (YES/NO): YES